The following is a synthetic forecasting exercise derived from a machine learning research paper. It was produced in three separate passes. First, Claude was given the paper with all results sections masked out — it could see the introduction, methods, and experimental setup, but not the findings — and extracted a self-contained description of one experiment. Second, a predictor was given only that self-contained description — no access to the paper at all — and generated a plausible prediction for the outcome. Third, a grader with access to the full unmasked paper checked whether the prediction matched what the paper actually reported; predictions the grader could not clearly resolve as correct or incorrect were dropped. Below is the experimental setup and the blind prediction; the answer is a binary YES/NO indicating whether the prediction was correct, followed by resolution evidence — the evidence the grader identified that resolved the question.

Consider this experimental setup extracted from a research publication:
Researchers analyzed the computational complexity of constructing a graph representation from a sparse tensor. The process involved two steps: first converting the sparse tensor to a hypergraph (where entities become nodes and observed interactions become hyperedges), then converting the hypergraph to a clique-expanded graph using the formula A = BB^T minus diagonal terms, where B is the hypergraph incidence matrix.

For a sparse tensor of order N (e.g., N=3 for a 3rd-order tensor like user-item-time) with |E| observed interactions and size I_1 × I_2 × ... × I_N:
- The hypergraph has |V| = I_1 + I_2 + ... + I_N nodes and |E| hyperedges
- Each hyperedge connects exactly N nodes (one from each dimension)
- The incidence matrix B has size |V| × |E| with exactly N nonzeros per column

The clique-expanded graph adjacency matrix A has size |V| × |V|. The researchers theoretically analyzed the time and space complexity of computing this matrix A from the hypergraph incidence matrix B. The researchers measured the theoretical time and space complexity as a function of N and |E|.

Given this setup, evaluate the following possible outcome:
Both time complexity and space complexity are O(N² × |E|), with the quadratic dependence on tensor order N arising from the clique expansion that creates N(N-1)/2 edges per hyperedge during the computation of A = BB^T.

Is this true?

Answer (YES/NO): YES